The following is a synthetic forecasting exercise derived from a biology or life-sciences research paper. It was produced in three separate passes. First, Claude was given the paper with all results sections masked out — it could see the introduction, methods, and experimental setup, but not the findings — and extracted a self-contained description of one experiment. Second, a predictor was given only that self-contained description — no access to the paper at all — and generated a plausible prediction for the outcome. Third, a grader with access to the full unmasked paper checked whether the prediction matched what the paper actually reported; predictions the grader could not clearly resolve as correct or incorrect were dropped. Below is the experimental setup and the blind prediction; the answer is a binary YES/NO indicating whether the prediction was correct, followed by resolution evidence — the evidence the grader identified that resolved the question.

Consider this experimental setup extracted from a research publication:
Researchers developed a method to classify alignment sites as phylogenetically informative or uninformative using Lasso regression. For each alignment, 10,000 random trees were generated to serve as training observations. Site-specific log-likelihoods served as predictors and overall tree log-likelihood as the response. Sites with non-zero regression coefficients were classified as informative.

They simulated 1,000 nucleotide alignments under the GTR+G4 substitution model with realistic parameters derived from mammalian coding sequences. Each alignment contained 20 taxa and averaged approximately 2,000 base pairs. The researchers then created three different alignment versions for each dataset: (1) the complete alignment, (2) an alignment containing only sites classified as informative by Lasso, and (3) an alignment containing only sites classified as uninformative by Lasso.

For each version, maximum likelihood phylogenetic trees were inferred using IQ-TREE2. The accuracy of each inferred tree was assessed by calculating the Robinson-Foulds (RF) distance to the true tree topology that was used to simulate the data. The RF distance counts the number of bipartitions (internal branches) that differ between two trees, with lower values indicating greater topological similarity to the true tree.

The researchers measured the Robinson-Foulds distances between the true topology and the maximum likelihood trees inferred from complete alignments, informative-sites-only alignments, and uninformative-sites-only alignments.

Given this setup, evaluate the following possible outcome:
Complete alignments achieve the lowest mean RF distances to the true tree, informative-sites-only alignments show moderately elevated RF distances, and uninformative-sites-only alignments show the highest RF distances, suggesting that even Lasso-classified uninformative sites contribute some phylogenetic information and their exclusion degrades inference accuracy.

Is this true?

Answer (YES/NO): NO